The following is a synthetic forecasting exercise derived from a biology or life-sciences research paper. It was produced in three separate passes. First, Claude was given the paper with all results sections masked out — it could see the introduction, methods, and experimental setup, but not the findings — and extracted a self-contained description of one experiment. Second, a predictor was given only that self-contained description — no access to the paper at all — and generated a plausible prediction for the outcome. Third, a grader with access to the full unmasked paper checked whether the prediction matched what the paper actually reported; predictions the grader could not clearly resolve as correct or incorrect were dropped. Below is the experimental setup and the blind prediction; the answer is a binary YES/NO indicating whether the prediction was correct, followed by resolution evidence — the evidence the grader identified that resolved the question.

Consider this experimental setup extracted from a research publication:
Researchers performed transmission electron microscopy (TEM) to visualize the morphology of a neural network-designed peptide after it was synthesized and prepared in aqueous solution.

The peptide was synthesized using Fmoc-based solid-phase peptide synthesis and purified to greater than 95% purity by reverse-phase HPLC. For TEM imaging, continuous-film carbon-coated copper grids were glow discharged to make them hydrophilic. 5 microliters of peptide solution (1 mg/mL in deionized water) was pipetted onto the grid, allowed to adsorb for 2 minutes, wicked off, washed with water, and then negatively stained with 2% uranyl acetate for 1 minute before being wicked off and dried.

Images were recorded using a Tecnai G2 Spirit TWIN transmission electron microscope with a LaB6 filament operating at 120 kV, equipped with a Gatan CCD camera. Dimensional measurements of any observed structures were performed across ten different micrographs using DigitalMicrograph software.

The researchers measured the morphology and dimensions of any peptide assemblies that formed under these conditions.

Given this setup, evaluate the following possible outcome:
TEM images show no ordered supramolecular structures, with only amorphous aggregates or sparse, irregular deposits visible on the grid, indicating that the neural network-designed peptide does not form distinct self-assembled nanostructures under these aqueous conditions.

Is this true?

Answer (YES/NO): NO